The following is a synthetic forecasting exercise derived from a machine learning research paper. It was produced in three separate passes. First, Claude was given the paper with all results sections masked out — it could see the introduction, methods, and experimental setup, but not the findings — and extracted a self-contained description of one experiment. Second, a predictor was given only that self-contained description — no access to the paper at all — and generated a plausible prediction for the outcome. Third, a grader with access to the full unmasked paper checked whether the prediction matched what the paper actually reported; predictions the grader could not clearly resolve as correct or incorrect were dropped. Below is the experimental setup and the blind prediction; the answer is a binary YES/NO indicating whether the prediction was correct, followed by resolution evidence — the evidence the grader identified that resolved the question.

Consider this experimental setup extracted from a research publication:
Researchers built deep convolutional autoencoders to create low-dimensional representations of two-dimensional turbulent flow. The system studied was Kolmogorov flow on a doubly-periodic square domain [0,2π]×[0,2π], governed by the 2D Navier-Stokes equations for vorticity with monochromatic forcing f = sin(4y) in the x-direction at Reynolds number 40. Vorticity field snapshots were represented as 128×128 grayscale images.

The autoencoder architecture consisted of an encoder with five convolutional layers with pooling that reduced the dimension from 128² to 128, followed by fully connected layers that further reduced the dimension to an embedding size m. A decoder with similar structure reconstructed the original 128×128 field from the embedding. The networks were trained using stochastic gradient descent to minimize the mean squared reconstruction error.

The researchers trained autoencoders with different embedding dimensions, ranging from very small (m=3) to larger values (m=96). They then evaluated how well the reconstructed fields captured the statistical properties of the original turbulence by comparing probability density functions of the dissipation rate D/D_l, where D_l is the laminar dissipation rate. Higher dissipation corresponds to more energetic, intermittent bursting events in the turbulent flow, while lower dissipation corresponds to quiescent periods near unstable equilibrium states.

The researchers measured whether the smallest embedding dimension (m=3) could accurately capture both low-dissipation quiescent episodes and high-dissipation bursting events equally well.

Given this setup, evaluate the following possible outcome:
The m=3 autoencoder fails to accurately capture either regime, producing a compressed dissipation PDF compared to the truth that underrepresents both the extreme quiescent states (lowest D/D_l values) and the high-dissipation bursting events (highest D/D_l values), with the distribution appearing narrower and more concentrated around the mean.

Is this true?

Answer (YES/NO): NO